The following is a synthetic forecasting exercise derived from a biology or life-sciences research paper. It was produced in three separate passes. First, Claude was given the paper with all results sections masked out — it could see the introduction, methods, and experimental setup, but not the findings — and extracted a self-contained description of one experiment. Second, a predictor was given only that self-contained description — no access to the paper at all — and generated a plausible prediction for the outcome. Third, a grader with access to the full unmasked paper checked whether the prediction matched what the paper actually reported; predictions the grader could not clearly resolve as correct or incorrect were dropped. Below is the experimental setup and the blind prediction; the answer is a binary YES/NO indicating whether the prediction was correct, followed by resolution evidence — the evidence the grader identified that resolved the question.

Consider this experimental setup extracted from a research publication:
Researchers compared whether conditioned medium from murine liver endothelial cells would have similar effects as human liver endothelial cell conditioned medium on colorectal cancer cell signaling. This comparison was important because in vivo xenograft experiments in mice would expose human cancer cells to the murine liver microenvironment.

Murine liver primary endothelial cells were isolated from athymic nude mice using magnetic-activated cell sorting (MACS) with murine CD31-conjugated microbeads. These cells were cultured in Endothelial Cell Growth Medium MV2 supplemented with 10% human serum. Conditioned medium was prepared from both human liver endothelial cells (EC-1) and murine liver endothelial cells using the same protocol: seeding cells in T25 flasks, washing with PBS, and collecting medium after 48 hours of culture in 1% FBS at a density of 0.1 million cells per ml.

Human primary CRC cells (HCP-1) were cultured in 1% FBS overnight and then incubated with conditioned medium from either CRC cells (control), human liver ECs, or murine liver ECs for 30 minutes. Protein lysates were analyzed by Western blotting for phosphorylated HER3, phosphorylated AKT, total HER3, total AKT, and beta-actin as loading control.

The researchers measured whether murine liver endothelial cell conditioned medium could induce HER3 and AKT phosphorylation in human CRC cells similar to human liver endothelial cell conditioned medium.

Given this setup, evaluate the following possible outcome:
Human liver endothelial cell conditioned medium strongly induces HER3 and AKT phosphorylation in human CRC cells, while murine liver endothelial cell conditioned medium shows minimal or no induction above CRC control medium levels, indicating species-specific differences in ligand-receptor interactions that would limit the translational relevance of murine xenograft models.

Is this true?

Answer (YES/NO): NO